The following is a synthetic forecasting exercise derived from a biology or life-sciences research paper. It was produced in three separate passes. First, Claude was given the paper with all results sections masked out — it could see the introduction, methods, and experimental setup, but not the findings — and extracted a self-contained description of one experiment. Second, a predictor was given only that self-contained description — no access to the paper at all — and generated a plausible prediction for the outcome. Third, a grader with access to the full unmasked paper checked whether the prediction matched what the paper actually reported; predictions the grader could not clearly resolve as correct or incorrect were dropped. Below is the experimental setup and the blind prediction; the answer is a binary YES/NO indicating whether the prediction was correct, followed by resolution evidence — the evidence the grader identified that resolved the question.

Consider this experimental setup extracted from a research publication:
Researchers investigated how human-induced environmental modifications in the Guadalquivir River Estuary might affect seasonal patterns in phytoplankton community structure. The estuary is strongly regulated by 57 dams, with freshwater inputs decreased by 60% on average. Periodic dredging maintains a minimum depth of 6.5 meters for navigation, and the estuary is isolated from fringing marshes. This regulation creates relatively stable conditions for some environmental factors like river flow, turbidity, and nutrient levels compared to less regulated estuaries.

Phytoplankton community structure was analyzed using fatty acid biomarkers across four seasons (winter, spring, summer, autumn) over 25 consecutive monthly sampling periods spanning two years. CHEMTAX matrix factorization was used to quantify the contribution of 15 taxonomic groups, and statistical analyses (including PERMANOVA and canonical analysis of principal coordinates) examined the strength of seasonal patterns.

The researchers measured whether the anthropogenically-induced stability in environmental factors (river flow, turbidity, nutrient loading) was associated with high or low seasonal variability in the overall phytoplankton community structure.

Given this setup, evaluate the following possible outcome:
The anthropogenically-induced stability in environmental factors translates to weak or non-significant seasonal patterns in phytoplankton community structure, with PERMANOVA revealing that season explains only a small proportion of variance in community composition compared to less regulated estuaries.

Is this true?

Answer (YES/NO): NO